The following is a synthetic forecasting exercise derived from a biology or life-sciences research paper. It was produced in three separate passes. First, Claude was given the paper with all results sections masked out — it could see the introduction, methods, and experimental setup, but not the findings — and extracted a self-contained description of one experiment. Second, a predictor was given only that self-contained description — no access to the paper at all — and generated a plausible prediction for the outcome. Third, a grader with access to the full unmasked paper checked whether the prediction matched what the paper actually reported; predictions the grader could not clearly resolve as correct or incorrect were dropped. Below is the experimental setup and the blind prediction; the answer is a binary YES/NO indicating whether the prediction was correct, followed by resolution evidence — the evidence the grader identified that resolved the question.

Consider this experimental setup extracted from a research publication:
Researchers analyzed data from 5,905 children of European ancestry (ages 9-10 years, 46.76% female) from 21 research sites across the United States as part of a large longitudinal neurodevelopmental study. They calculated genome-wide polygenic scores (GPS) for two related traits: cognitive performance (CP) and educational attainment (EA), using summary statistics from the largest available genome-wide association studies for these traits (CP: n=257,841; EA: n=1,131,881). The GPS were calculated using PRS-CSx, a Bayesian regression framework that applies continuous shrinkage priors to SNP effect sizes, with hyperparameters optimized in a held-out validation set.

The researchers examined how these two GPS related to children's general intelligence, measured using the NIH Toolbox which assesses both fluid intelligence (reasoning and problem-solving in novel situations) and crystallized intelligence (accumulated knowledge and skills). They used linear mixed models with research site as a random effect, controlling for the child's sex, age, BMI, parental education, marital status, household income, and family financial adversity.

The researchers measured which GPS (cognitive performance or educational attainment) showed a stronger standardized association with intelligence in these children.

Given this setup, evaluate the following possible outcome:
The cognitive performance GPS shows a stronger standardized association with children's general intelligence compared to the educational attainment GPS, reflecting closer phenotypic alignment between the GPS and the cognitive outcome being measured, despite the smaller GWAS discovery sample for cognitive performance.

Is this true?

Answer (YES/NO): YES